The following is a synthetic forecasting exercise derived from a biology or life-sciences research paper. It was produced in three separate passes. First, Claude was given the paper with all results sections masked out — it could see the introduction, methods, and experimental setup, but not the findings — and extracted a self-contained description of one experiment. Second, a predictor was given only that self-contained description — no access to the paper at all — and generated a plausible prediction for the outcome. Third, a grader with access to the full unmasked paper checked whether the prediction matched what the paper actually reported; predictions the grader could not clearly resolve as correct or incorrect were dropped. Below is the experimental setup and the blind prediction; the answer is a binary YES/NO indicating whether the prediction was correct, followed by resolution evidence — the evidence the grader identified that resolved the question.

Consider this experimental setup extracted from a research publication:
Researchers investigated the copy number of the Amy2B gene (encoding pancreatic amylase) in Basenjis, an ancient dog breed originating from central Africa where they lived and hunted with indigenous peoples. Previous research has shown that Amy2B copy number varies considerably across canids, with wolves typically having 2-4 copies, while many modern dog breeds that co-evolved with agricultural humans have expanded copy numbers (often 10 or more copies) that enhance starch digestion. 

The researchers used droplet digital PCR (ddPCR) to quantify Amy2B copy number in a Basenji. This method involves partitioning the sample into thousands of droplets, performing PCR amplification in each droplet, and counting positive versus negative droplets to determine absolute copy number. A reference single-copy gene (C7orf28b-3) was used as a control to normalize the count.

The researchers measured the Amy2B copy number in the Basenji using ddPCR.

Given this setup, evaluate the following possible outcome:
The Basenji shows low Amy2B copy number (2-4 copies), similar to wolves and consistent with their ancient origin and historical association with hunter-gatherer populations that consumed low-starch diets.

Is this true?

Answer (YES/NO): NO